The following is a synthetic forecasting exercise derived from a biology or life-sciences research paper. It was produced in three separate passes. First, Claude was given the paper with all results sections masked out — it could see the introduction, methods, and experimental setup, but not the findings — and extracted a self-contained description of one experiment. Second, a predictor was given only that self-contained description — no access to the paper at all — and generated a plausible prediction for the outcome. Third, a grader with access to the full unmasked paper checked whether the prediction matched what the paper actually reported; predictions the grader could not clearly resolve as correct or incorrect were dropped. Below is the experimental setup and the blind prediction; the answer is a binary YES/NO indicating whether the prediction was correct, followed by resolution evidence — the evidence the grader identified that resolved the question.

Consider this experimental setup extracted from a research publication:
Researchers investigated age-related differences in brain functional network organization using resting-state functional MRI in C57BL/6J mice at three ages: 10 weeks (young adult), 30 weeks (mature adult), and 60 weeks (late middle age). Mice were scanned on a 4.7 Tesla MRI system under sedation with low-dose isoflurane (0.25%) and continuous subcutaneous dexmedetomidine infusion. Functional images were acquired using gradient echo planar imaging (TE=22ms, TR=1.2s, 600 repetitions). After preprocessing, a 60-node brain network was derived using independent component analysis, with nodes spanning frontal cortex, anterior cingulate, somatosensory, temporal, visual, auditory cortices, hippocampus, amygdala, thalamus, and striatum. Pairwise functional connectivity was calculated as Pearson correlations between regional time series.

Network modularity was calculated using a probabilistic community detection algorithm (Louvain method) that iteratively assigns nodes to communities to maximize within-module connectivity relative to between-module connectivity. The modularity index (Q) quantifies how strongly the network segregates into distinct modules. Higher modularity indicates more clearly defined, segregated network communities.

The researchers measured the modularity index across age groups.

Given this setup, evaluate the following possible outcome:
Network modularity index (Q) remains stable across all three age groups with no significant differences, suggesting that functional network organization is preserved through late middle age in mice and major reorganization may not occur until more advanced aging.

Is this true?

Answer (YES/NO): NO